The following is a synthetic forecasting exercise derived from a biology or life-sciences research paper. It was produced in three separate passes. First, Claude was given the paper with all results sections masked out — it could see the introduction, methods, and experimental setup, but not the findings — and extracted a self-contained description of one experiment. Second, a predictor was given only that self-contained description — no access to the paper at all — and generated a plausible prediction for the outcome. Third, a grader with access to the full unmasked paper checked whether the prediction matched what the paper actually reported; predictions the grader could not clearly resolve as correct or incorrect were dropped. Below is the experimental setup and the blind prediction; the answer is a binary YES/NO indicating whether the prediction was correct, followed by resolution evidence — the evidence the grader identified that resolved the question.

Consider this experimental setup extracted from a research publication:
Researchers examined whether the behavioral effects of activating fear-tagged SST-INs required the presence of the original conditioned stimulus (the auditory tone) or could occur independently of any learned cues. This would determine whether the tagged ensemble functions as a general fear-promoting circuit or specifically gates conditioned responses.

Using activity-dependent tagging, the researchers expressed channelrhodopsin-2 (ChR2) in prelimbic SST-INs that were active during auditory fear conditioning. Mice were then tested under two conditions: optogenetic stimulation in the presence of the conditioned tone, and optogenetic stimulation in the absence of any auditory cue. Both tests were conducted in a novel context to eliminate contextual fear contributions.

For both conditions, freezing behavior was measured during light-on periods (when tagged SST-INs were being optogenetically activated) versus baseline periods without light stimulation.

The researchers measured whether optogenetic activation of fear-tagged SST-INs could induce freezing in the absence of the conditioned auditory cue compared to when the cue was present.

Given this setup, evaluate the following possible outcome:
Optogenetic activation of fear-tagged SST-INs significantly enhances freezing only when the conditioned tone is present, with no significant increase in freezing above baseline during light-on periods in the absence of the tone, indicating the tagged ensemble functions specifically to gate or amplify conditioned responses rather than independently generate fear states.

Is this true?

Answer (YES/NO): NO